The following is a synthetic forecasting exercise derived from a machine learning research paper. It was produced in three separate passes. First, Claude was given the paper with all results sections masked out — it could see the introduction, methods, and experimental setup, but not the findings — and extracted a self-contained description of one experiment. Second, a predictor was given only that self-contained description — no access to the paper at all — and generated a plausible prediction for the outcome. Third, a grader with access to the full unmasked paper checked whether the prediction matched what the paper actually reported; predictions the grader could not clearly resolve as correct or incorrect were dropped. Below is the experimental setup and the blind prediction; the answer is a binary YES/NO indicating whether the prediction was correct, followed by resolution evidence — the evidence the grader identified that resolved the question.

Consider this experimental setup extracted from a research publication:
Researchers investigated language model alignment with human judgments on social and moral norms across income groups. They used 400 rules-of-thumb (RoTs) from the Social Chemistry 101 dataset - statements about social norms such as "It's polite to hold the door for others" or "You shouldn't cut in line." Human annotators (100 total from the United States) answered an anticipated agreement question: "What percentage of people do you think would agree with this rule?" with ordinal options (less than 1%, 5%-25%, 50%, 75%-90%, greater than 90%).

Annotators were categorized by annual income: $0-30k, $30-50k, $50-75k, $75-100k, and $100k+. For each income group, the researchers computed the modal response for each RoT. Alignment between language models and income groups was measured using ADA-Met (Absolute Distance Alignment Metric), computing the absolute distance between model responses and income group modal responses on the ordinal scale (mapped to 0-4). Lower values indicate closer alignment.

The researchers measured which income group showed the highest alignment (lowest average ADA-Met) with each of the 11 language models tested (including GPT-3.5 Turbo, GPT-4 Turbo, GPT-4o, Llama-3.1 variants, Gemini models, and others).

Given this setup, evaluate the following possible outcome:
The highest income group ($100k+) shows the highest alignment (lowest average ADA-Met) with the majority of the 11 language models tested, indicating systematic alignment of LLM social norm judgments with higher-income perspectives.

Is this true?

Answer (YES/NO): NO